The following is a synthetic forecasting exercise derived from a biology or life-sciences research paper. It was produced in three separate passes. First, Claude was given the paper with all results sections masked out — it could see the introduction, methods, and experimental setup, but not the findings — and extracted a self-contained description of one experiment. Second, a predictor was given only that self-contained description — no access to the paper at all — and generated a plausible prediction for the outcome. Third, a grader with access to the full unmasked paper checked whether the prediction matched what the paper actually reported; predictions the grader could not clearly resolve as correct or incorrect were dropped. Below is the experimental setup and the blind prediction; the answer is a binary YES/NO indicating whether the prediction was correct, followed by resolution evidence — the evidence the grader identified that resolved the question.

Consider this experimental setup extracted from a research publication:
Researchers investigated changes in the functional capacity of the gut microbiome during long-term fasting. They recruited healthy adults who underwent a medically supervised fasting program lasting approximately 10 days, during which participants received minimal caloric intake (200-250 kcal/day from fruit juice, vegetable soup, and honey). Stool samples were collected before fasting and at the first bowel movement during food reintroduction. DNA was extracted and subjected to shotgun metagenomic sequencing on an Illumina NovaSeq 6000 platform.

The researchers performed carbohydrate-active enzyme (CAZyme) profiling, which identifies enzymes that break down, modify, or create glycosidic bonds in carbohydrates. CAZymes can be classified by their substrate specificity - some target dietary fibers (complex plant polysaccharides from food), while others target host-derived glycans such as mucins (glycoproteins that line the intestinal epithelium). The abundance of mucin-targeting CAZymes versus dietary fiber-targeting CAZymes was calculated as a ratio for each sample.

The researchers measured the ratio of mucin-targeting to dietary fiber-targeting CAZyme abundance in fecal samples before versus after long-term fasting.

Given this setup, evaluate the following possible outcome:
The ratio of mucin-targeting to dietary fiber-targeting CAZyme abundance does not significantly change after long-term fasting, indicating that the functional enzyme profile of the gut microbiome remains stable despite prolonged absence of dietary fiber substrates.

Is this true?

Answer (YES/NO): NO